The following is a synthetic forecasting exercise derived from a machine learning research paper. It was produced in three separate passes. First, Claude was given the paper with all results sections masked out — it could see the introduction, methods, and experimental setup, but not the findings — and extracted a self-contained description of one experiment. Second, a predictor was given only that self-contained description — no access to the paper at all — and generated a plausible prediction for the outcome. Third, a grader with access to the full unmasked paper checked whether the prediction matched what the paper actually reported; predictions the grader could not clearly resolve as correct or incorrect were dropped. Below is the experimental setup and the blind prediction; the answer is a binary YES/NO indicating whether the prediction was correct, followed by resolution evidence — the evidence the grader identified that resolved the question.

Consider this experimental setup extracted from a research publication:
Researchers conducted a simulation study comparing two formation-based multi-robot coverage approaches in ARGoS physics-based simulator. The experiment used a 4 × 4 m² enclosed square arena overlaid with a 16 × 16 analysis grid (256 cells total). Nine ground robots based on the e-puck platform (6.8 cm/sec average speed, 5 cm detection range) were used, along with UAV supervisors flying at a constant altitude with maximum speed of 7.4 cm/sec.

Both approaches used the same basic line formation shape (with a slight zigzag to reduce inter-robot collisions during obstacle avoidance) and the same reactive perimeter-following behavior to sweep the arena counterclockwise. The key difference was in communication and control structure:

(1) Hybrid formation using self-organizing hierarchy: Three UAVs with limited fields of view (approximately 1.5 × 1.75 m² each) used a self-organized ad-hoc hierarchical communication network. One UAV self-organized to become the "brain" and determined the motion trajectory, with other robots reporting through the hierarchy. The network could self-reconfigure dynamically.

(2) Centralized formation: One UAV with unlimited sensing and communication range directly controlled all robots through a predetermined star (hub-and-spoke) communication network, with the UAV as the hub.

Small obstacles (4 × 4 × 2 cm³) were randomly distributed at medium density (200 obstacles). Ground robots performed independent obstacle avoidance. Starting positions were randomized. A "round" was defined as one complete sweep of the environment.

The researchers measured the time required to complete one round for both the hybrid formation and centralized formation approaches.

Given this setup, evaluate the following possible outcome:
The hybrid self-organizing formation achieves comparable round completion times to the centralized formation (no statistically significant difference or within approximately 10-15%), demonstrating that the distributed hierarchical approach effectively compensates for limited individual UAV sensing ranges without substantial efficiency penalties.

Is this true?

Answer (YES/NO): YES